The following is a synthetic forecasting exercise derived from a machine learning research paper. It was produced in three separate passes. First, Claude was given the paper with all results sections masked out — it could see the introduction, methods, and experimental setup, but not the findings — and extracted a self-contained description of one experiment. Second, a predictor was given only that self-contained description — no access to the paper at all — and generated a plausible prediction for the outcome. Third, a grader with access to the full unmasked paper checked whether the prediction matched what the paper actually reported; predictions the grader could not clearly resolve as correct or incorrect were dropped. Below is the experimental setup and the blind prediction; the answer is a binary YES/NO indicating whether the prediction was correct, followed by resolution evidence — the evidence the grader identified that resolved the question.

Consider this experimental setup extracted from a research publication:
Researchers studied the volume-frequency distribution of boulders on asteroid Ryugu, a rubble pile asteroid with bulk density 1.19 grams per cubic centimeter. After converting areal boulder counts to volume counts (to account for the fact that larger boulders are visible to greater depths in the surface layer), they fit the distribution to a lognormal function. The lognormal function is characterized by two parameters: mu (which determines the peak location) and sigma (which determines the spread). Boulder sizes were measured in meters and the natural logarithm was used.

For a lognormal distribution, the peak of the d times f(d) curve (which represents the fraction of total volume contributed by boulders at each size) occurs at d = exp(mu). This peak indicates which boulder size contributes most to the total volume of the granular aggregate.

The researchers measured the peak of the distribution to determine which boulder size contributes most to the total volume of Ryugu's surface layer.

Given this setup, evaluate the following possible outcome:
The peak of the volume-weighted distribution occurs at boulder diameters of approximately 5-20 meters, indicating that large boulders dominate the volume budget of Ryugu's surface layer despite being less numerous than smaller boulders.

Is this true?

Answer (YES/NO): NO